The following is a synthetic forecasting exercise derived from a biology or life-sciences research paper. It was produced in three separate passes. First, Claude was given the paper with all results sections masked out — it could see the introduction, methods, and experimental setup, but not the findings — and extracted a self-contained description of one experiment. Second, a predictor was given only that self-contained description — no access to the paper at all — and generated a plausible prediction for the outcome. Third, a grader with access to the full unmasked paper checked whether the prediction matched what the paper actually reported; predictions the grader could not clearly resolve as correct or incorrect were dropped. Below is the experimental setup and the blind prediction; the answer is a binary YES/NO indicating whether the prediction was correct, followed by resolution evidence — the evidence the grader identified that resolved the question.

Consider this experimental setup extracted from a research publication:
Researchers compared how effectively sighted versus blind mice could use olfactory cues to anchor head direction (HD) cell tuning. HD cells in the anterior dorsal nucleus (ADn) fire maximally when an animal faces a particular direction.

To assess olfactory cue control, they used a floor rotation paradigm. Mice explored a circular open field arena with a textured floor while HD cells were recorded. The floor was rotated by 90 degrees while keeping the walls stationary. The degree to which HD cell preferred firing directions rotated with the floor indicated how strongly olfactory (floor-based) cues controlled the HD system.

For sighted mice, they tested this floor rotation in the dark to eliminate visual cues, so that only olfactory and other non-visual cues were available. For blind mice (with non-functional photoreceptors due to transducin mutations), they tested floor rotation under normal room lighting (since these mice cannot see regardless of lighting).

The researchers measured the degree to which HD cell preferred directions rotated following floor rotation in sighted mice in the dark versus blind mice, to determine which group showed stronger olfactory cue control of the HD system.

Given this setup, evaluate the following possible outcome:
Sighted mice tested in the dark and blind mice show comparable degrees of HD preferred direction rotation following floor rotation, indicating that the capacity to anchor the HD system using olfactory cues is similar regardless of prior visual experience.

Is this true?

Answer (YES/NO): NO